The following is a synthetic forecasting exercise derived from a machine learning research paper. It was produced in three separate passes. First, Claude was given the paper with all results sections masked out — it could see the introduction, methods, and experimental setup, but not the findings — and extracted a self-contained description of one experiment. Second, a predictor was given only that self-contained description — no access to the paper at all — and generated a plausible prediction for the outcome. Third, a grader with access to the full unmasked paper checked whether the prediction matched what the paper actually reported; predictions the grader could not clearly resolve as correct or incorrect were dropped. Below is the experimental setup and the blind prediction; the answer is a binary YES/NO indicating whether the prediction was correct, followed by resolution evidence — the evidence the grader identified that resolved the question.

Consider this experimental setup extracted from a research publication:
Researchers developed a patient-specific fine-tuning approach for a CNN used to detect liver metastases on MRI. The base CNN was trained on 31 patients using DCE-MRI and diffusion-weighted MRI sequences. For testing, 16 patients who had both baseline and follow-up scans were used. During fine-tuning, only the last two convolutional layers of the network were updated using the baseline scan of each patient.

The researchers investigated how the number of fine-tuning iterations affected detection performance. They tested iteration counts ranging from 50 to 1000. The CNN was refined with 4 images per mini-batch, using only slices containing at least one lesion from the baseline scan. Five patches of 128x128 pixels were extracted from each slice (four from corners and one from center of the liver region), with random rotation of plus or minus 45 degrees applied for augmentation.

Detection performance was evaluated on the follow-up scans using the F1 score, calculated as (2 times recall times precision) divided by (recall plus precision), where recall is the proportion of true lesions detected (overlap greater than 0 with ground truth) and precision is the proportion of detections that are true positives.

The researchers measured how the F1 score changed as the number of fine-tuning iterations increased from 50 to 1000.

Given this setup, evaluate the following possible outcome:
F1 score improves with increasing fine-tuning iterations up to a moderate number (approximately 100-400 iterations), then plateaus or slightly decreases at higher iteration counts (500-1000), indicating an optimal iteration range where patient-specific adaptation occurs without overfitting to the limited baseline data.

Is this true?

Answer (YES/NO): YES